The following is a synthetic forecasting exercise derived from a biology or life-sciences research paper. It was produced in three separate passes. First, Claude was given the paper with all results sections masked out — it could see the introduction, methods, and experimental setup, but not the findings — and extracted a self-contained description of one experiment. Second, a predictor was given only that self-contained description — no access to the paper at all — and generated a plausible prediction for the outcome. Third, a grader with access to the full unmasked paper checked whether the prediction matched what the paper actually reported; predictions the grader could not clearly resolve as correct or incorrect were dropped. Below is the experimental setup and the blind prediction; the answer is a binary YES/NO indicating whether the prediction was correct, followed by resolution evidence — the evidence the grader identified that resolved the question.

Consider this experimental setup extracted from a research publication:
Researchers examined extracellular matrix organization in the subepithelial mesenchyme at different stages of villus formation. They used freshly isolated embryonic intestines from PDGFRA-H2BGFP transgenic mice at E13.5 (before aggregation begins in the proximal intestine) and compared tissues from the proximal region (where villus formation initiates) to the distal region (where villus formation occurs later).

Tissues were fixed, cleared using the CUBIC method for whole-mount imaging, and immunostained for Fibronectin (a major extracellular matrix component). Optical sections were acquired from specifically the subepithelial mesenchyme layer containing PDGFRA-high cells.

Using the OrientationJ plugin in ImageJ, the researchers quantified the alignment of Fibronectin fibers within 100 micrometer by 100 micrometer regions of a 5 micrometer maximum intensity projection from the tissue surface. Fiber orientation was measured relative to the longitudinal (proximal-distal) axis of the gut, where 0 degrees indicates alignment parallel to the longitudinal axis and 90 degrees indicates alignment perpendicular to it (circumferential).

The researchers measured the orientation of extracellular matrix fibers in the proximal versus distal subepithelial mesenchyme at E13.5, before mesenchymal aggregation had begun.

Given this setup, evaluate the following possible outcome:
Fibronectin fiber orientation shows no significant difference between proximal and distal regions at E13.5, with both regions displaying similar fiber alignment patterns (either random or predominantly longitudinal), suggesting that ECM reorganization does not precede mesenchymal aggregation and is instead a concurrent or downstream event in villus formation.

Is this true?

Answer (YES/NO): NO